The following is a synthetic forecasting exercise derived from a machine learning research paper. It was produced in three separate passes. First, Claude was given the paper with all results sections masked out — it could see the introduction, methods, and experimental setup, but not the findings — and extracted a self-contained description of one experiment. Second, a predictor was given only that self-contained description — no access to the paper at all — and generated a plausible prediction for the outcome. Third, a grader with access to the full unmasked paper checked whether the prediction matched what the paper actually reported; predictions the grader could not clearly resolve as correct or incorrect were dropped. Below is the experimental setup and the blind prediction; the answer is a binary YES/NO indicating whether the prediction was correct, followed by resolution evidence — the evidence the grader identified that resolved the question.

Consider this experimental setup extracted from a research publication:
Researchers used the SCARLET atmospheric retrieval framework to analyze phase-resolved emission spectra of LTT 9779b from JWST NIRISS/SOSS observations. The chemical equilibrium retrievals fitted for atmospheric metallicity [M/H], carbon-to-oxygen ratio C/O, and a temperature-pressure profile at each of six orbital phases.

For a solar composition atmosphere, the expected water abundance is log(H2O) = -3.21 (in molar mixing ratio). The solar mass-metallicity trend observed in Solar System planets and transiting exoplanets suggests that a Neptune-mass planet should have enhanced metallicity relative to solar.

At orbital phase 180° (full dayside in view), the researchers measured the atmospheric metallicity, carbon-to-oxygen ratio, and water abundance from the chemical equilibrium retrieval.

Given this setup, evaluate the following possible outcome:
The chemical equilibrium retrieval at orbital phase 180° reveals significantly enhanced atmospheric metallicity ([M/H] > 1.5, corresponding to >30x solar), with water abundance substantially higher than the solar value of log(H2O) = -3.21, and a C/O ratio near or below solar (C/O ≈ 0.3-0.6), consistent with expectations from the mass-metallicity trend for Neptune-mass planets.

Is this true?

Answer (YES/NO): NO